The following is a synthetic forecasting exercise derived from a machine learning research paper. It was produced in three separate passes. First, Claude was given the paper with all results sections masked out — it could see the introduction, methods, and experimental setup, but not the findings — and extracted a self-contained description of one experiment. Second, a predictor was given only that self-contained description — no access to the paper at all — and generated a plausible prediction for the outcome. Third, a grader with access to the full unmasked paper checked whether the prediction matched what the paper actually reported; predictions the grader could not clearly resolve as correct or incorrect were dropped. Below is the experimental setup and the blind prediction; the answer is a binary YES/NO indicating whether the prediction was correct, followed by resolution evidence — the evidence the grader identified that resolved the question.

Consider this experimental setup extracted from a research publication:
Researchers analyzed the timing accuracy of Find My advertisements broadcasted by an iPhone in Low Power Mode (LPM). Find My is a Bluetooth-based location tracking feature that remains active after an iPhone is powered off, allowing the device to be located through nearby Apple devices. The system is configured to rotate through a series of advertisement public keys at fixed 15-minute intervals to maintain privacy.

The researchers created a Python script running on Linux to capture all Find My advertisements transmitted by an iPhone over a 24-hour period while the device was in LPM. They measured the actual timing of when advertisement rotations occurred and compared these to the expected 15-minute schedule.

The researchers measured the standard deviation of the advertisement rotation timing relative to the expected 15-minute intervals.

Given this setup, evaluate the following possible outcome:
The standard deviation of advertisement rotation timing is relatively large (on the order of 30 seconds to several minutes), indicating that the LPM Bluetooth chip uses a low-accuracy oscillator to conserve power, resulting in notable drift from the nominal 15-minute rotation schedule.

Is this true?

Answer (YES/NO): NO